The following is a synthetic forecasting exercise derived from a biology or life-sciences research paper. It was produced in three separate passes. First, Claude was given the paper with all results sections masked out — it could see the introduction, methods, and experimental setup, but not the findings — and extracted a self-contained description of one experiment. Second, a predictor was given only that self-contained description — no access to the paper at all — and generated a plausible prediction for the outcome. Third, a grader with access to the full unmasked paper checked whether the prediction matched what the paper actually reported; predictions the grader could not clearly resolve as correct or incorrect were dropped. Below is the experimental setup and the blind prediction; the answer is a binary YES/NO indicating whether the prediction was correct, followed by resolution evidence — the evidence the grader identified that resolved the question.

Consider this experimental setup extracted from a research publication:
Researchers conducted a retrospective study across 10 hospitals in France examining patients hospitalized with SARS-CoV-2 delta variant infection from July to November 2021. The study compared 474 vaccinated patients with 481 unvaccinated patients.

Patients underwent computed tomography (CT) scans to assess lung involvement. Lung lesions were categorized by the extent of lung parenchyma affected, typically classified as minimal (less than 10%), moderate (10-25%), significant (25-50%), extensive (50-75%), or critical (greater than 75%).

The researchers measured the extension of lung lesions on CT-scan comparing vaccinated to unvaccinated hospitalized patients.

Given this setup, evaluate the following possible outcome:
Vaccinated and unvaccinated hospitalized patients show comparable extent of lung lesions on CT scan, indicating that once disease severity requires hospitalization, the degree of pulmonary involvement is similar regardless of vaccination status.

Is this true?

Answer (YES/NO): NO